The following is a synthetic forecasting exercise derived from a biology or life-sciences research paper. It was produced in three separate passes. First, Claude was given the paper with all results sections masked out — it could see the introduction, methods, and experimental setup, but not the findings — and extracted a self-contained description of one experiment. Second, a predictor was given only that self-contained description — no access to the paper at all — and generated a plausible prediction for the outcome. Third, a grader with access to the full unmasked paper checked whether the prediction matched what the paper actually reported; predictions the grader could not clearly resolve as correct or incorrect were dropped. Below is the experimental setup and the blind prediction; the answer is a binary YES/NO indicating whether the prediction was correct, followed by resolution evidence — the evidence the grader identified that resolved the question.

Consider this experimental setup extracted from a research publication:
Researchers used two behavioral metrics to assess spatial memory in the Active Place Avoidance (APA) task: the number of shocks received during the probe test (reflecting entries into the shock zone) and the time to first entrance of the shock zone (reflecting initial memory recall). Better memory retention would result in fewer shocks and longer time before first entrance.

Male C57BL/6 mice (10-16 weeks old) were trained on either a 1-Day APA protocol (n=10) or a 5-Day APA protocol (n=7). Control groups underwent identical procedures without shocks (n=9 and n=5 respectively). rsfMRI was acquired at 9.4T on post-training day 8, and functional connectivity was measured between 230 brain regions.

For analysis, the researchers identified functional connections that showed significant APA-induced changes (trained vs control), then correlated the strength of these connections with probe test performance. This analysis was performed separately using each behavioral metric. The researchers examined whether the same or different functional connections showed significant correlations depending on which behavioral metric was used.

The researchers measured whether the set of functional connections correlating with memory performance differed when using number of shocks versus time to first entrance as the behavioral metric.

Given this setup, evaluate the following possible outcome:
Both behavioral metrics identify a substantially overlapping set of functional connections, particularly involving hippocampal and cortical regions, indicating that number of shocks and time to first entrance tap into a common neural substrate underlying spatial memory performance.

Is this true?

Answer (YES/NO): NO